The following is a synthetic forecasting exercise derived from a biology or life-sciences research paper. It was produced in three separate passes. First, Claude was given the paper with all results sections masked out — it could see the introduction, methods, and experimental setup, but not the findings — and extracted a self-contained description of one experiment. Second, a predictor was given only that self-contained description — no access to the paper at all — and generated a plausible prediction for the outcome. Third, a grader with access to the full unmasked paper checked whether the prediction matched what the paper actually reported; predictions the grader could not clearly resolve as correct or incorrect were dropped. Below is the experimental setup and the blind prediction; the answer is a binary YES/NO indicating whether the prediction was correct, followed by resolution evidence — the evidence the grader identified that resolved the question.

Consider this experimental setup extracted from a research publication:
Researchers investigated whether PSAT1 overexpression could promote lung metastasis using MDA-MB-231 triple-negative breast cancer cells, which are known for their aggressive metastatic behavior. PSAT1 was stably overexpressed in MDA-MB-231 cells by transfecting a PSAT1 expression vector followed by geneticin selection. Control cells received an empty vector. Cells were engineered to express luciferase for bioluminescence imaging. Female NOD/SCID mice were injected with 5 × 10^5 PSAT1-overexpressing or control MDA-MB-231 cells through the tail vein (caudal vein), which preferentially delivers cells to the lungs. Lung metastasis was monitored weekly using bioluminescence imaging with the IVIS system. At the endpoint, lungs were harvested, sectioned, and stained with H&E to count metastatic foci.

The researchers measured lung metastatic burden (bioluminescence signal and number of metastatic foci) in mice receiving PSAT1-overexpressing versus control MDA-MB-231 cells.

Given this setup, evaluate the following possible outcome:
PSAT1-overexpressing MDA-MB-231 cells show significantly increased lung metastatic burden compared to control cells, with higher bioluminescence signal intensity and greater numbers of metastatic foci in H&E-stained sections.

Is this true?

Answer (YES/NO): YES